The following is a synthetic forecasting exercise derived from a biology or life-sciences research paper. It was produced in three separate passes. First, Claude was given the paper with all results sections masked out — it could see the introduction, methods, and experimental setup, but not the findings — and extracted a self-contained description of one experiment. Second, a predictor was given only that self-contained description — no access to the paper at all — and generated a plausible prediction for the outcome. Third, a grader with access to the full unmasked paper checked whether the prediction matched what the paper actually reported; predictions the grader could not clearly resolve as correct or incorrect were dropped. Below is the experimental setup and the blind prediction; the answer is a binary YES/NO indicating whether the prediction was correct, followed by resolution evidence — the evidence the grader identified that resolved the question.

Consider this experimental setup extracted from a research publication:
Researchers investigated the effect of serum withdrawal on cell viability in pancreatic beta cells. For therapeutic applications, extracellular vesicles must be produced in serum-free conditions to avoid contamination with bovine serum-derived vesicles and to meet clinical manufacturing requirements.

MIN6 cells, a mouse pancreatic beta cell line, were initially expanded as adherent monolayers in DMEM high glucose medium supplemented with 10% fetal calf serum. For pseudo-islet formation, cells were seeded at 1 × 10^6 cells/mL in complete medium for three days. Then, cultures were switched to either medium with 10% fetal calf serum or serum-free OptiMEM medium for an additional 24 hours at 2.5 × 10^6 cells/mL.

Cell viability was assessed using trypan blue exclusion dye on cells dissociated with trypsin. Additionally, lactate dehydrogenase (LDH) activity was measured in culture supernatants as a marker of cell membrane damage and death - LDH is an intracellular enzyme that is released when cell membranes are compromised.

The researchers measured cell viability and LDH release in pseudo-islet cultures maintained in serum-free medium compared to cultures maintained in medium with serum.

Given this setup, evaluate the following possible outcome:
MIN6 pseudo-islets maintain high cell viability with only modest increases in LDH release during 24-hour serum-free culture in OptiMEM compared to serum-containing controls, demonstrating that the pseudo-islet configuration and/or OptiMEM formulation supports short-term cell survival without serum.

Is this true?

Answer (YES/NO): NO